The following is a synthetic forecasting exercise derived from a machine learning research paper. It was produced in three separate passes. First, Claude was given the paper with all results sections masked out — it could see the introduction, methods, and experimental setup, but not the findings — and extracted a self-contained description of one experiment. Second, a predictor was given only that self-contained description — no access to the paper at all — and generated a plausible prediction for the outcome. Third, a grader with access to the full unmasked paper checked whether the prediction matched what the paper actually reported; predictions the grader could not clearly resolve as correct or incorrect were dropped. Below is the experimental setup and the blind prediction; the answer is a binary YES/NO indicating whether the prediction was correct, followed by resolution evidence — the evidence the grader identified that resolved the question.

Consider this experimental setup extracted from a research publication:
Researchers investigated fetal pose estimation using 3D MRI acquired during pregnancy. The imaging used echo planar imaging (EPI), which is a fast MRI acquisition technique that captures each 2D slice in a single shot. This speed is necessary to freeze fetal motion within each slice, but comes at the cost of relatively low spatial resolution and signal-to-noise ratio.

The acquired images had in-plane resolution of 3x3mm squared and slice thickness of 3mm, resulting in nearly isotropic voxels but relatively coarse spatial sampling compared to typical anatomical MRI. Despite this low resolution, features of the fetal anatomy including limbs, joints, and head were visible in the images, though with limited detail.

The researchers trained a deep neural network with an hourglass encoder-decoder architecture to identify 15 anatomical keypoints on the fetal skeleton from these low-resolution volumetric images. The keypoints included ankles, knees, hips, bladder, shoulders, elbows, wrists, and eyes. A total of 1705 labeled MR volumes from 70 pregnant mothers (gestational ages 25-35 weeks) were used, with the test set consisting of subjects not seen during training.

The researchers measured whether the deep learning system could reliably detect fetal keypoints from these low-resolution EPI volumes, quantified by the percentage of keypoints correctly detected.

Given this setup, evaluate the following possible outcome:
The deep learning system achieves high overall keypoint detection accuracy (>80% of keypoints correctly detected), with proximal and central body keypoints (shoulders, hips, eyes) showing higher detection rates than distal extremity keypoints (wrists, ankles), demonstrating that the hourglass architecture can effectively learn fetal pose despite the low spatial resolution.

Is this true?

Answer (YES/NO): YES